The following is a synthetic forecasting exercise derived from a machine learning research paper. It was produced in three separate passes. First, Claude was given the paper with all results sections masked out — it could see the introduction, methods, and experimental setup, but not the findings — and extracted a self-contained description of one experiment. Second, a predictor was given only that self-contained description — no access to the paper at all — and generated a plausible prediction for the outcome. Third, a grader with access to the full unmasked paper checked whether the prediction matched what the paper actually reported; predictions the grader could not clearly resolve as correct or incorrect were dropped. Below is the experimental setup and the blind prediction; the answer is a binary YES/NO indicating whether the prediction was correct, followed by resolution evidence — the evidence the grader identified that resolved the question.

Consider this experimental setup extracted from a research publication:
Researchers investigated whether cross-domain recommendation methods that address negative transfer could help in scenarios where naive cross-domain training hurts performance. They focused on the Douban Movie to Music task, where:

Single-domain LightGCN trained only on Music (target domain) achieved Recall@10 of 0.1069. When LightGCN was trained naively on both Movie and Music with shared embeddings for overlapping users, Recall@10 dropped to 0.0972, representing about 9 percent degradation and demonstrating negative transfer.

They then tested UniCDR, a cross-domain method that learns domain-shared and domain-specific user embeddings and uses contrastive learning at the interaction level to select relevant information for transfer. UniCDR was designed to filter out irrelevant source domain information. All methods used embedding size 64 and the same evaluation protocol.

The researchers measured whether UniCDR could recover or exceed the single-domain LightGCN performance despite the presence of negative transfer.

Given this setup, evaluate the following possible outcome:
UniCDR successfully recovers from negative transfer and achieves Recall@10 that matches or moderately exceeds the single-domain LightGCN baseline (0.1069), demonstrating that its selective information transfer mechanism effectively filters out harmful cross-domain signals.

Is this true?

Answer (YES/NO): YES